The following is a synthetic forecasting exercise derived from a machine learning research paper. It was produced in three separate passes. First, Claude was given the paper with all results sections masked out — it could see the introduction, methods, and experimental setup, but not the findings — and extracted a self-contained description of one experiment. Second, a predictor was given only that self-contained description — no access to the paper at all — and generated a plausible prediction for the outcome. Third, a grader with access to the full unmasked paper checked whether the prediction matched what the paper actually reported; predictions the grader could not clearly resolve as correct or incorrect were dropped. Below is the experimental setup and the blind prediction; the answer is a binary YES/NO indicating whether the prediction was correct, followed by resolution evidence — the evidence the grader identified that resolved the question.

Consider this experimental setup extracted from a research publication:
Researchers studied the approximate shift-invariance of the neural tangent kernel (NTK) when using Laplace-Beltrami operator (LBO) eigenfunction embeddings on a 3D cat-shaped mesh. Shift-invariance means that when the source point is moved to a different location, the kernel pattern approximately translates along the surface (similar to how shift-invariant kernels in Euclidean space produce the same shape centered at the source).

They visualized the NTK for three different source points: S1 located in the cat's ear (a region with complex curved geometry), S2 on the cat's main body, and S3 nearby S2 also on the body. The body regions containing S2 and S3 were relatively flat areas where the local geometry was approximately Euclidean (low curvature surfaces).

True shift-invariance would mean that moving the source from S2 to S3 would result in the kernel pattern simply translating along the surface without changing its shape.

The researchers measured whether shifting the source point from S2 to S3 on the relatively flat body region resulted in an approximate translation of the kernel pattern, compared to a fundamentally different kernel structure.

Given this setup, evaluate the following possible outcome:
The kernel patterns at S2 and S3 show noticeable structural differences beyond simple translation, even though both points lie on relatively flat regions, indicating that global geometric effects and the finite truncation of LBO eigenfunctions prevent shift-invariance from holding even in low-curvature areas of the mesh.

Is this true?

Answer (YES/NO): NO